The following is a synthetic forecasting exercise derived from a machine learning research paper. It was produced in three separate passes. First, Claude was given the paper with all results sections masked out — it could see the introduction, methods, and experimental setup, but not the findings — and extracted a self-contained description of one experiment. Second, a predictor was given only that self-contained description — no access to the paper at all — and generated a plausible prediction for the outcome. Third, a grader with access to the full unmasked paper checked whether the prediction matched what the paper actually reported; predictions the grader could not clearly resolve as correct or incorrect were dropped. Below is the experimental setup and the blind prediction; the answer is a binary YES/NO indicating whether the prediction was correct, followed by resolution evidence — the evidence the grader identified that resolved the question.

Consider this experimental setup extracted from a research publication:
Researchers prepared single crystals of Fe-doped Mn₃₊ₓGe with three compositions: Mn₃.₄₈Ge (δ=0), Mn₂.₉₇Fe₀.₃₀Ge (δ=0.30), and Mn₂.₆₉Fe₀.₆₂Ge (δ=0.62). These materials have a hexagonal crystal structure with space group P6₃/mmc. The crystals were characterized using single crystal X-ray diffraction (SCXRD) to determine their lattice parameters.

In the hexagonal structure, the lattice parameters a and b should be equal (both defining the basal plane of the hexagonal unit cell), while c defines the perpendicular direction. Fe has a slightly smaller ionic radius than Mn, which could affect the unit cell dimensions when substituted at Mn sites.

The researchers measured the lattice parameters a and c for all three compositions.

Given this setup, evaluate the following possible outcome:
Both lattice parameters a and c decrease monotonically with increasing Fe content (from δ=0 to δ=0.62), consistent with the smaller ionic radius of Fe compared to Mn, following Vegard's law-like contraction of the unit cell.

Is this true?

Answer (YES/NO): YES